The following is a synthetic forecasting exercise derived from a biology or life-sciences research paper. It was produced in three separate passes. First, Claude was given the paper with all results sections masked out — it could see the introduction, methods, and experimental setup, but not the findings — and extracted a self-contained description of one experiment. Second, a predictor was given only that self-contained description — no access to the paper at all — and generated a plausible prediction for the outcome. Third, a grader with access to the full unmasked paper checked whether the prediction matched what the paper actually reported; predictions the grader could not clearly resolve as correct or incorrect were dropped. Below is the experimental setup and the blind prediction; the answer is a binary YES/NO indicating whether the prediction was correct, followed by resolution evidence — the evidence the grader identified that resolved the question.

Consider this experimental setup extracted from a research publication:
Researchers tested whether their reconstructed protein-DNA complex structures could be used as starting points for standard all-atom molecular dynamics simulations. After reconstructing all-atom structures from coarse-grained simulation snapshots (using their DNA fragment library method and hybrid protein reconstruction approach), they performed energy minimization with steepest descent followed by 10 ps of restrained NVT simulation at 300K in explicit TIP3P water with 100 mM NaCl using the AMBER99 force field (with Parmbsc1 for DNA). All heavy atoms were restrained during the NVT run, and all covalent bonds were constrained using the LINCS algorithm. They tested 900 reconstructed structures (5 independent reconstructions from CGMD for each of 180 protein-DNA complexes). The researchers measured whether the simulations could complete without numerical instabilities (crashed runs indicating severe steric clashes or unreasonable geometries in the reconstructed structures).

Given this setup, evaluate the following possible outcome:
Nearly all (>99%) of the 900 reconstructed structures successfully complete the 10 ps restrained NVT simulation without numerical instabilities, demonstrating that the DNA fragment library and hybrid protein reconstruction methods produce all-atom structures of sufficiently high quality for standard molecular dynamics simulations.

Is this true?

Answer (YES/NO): NO